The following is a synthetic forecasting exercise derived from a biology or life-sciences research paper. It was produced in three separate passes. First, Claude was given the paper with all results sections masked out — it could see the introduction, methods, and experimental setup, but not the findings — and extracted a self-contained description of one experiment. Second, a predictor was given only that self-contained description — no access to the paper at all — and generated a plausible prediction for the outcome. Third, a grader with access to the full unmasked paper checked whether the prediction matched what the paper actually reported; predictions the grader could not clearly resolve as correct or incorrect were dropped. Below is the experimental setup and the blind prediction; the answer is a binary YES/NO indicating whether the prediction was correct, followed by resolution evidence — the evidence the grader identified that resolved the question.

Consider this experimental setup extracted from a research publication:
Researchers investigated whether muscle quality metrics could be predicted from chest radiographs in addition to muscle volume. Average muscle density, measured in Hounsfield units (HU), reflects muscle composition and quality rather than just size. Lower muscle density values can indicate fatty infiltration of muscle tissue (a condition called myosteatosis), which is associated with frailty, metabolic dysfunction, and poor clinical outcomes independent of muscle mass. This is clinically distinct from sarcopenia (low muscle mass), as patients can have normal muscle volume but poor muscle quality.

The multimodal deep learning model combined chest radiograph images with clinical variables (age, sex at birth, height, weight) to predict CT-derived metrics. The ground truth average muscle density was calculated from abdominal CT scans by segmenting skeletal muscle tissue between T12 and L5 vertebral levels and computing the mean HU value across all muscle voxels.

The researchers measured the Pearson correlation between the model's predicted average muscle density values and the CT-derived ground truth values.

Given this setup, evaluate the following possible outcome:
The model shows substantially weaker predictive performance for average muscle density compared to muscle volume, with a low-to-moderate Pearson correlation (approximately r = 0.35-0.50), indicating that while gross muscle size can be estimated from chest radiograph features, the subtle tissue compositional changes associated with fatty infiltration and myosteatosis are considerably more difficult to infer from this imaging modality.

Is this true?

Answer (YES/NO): NO